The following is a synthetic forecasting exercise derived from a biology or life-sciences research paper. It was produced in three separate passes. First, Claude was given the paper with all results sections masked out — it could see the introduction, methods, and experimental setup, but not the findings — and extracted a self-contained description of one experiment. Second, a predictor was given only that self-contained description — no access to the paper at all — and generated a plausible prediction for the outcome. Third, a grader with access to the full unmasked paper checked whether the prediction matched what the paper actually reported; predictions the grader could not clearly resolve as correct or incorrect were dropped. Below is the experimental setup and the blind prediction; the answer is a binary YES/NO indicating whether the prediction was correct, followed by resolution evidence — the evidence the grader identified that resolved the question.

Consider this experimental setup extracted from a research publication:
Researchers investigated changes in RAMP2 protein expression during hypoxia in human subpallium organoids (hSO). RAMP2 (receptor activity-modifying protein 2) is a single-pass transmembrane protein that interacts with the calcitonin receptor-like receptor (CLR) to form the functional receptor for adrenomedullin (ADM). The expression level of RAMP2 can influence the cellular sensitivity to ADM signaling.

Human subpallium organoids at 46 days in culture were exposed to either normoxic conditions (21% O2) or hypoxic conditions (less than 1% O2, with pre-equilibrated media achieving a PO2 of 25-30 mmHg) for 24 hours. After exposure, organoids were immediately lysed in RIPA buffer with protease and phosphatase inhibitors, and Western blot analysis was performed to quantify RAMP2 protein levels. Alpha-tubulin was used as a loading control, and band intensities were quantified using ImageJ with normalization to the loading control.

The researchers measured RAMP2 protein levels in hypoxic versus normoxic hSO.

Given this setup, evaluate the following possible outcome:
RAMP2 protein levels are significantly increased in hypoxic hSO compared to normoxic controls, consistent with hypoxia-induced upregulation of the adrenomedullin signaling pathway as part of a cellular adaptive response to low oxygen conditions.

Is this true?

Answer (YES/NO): YES